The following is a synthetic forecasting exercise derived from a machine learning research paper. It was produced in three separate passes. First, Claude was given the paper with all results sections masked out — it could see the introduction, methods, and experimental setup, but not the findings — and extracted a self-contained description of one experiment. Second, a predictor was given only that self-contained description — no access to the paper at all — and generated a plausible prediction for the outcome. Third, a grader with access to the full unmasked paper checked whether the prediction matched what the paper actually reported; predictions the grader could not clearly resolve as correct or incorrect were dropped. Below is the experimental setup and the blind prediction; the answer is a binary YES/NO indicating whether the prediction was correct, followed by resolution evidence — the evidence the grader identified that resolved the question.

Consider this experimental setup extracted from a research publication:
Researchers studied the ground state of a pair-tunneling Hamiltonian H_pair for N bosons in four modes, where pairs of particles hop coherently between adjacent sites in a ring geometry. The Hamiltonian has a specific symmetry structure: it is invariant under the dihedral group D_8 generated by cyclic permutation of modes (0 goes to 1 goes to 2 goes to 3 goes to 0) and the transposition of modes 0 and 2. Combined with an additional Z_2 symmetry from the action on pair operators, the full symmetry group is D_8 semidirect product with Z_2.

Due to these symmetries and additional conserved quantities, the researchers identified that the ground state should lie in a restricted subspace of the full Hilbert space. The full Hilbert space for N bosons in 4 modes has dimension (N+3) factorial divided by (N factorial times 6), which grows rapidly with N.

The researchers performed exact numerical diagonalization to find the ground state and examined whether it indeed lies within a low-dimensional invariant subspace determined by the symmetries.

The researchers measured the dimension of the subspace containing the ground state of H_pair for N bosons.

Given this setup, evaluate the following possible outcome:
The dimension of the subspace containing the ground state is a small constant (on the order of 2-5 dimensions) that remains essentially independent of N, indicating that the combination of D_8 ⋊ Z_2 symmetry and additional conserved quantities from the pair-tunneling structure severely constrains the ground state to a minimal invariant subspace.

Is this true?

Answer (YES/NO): NO